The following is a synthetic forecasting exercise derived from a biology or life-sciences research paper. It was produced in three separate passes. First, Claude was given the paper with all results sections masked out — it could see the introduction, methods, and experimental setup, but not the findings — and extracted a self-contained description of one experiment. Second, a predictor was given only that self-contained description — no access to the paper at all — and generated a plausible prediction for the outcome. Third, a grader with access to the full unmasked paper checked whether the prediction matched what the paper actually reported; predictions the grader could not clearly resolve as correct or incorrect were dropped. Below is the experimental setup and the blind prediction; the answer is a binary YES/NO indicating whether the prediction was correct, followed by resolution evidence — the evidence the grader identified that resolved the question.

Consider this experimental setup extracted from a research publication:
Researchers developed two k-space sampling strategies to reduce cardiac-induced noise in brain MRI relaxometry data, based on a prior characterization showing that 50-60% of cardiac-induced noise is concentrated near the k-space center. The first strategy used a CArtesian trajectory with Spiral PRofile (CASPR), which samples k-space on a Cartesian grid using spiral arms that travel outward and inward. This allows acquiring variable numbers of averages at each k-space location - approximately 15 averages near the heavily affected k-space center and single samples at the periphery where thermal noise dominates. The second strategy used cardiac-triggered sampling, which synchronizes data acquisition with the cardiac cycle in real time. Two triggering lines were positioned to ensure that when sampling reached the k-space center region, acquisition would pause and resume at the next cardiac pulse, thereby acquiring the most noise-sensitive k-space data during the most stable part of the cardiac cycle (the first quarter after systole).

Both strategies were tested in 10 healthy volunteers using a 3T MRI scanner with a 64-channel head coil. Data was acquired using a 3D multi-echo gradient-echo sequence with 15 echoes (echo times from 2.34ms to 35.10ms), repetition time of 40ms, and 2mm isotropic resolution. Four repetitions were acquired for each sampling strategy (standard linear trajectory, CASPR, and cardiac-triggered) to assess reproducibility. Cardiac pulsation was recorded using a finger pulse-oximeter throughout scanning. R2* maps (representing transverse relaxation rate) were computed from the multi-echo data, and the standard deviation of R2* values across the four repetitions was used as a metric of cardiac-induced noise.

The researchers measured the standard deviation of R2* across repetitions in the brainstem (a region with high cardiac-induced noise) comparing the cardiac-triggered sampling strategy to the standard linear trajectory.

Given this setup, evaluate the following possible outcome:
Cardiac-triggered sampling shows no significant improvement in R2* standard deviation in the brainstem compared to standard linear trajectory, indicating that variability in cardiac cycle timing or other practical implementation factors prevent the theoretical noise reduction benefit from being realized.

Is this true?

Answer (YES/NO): YES